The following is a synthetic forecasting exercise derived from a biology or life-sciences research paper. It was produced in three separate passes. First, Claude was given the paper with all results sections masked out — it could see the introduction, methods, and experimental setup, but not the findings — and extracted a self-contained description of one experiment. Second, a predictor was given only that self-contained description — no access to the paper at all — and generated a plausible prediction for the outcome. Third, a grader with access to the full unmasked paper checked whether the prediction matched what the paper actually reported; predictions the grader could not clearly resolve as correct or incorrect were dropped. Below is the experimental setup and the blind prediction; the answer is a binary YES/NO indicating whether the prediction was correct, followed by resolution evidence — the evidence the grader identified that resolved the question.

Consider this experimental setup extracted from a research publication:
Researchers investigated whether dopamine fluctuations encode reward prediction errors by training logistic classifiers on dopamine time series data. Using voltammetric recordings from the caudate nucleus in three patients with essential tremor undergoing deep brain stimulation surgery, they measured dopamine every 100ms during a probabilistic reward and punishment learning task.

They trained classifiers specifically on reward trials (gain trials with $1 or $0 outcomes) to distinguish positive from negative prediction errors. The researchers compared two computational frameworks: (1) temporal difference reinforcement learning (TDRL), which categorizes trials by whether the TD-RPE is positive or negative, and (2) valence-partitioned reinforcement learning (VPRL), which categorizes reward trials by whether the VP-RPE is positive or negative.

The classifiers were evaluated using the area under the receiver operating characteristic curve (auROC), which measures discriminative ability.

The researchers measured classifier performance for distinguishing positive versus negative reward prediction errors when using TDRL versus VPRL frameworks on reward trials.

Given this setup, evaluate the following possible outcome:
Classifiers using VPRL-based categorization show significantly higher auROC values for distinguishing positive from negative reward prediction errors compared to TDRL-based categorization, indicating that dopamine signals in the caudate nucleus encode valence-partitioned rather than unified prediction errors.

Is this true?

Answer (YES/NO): NO